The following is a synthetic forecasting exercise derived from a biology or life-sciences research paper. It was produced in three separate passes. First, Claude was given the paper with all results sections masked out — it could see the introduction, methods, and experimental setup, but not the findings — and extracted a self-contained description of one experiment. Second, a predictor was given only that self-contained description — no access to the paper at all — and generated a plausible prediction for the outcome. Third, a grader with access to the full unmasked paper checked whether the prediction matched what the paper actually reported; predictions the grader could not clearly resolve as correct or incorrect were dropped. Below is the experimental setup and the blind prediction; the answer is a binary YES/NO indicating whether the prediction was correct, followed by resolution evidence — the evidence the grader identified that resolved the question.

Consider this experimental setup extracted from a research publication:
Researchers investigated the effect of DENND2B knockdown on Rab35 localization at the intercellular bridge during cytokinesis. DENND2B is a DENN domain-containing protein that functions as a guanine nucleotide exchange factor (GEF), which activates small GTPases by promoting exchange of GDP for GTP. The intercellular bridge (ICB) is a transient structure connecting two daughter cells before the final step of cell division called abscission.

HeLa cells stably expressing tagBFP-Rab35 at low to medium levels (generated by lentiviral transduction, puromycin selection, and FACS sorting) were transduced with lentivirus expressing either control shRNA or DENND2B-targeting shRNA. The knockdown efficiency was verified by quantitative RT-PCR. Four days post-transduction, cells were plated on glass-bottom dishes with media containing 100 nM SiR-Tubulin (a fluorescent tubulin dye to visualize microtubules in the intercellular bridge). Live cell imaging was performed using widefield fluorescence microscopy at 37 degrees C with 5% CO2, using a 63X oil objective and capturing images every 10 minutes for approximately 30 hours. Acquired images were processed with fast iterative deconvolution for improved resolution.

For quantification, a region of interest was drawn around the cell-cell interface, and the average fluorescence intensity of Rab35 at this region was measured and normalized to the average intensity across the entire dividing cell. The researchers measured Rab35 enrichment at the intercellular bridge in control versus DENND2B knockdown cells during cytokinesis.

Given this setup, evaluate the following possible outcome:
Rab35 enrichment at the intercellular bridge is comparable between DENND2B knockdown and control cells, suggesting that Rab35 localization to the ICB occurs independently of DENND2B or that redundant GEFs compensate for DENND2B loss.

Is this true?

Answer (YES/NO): NO